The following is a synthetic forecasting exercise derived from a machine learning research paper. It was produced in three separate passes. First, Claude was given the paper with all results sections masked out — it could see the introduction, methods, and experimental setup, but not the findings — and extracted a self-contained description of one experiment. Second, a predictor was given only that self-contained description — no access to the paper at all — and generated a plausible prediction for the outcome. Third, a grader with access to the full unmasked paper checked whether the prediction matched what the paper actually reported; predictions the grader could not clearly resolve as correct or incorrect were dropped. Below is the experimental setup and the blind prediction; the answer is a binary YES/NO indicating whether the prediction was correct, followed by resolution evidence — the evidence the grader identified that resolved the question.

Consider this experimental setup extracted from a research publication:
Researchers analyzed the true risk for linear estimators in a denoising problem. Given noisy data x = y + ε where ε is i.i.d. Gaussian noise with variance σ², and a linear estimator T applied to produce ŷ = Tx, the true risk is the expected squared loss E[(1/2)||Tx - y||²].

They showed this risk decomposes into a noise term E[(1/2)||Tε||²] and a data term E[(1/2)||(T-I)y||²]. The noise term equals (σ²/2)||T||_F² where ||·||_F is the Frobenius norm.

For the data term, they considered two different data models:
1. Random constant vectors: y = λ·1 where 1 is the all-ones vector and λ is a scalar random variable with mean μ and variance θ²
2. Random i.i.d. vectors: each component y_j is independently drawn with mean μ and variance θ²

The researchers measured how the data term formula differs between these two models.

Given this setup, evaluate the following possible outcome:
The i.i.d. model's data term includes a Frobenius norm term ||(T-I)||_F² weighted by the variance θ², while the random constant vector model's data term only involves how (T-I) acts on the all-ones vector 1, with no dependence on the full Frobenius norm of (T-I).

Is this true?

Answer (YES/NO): YES